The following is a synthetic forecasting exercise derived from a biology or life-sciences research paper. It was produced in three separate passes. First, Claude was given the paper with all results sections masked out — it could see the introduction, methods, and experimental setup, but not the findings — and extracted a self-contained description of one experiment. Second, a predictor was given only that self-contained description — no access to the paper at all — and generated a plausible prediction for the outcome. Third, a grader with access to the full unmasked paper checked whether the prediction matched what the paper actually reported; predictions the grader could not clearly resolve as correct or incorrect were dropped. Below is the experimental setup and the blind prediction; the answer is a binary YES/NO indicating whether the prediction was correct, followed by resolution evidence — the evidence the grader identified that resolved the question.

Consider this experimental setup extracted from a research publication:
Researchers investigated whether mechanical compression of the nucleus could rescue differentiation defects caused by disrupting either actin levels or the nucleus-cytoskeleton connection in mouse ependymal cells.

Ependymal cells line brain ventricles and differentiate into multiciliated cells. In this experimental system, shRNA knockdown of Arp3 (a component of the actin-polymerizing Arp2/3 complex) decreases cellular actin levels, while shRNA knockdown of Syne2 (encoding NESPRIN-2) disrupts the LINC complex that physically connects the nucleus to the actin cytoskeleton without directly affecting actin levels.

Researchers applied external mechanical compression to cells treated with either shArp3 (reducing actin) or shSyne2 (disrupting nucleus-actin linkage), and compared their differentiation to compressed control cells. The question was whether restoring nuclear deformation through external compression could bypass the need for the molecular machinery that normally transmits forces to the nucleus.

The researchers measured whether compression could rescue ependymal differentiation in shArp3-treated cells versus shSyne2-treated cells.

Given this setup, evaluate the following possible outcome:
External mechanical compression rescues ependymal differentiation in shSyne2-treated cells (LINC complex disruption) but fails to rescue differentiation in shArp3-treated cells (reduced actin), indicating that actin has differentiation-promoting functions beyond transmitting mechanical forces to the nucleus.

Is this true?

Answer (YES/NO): NO